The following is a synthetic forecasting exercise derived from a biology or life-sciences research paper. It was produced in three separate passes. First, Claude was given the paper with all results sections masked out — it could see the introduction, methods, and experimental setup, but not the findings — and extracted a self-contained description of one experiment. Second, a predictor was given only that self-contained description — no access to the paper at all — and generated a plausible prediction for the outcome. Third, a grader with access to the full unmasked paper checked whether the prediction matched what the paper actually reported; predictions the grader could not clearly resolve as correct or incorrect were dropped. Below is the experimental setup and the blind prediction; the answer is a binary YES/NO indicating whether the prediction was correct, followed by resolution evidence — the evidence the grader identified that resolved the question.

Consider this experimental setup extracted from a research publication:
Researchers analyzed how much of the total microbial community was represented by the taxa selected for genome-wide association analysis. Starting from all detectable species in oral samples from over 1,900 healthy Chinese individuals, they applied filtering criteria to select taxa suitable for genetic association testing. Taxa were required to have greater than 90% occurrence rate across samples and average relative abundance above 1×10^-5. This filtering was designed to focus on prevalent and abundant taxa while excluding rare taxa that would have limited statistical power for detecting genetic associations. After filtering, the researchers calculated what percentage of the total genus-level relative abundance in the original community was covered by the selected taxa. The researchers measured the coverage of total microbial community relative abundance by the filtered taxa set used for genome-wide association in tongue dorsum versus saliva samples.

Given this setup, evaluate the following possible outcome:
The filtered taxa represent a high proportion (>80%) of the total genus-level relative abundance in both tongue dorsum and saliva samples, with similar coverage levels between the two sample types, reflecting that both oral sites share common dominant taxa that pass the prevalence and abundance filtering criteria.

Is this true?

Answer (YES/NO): YES